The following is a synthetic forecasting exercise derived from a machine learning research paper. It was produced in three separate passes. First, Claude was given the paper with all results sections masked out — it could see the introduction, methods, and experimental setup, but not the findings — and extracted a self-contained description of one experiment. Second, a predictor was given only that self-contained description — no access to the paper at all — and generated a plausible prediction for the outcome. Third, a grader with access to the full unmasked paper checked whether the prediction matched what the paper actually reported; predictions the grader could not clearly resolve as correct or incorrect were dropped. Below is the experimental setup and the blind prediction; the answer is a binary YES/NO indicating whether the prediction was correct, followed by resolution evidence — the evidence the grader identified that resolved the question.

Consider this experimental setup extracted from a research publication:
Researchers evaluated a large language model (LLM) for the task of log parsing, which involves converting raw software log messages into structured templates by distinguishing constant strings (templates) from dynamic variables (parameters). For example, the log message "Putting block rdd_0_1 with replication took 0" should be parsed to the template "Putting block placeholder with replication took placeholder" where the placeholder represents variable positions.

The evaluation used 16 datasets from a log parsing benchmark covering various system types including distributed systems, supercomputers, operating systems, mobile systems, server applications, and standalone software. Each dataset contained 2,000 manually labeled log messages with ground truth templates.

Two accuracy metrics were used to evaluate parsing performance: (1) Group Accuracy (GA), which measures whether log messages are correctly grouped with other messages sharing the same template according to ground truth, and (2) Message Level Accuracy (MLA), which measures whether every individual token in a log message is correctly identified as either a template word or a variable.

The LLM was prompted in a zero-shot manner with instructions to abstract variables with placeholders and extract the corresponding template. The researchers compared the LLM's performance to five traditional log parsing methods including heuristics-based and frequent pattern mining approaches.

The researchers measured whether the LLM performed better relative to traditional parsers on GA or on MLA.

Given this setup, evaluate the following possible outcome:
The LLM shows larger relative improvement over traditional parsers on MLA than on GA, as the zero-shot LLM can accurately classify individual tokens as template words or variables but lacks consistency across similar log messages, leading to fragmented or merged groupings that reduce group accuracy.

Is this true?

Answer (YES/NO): YES